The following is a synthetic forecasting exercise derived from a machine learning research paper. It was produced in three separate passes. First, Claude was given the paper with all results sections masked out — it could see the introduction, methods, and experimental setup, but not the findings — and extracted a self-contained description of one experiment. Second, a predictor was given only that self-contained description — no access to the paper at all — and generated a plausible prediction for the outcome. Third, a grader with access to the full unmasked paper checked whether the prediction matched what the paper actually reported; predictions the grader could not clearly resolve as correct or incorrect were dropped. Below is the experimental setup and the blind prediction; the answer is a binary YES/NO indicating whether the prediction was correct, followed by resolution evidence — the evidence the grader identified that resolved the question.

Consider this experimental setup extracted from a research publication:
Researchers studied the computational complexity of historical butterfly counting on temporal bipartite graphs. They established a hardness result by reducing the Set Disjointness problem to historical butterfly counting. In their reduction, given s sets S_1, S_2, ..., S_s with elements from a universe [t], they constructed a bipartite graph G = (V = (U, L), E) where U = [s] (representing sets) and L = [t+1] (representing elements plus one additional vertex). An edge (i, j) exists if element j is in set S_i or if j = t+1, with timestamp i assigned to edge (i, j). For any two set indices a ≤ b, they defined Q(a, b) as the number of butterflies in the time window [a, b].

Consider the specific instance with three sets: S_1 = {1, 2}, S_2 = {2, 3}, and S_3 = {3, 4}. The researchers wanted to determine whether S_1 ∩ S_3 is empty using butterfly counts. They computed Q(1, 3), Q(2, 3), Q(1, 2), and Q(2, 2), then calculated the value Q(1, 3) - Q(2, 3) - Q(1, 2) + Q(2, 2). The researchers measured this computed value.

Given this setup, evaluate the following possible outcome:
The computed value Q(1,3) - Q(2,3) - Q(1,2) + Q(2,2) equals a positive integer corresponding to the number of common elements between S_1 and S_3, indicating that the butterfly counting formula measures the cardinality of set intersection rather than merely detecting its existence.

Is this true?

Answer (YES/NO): NO